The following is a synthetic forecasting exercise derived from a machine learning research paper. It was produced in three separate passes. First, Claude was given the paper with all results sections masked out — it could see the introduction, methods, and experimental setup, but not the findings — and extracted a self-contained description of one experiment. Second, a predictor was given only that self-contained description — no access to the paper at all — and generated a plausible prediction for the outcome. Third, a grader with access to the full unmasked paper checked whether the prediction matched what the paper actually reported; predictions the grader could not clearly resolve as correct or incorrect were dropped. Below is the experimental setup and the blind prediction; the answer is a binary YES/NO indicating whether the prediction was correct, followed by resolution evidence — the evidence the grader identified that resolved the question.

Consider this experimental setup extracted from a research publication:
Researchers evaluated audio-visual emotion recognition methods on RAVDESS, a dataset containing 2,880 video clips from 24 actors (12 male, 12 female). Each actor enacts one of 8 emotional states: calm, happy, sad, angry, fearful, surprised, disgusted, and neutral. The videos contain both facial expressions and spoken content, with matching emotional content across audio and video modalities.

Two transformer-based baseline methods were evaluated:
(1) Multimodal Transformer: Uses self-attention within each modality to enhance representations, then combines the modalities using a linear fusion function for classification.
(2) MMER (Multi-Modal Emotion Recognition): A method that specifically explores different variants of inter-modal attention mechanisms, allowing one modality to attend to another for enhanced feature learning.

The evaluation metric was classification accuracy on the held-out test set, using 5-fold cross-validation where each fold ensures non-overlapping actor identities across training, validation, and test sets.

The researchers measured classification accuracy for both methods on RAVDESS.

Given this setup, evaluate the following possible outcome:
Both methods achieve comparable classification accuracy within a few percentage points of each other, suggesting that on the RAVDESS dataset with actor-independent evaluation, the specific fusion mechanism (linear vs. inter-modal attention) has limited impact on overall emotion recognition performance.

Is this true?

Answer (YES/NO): NO